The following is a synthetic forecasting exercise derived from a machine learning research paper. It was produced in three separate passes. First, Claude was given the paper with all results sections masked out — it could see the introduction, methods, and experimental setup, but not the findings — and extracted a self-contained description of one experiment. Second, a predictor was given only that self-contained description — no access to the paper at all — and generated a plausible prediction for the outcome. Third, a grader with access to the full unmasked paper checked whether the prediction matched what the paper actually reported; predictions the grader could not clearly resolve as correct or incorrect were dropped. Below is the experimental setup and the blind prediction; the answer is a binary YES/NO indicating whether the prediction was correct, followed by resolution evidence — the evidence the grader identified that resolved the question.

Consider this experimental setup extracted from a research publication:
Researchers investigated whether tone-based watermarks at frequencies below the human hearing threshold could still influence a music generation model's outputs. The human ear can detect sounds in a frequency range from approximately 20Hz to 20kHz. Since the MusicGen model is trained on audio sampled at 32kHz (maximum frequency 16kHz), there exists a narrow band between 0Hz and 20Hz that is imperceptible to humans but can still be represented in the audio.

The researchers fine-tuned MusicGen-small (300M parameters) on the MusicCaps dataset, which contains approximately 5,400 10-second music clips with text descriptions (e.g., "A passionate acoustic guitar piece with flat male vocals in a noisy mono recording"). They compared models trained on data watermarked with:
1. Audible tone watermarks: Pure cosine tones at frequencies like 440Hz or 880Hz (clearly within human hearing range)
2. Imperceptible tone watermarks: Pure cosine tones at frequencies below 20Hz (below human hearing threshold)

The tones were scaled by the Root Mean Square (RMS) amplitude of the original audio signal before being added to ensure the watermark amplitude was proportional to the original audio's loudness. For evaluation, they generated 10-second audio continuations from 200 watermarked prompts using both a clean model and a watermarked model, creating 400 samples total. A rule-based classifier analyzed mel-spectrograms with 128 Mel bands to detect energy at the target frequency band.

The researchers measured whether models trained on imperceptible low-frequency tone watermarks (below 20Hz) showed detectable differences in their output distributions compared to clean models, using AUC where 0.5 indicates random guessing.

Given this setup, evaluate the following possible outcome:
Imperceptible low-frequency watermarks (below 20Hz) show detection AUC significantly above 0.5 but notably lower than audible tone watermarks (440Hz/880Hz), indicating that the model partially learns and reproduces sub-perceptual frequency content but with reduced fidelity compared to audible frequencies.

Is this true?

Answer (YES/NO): YES